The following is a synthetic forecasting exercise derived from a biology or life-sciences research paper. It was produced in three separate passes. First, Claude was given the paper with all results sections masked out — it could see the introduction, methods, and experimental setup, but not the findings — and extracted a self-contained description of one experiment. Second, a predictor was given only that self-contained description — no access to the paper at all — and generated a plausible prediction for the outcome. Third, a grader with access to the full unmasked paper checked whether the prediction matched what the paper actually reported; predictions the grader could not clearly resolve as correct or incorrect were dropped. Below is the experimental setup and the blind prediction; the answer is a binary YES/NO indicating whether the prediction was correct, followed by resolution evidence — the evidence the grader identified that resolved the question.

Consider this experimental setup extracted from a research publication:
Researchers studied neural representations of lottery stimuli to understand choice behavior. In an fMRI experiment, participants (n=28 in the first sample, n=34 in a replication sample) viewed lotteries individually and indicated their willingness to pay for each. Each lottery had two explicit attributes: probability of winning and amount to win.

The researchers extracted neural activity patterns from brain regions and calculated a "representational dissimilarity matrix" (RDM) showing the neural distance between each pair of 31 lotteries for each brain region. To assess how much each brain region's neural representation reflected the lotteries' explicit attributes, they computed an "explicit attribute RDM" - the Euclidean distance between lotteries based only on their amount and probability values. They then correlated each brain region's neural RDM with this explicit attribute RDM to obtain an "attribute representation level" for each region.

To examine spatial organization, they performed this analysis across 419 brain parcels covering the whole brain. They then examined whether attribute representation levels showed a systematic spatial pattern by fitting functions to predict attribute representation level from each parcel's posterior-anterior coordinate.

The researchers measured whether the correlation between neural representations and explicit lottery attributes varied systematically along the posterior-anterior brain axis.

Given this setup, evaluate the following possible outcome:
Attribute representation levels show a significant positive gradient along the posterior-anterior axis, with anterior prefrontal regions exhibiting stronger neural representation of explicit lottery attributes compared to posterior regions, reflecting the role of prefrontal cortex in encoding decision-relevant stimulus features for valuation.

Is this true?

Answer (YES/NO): NO